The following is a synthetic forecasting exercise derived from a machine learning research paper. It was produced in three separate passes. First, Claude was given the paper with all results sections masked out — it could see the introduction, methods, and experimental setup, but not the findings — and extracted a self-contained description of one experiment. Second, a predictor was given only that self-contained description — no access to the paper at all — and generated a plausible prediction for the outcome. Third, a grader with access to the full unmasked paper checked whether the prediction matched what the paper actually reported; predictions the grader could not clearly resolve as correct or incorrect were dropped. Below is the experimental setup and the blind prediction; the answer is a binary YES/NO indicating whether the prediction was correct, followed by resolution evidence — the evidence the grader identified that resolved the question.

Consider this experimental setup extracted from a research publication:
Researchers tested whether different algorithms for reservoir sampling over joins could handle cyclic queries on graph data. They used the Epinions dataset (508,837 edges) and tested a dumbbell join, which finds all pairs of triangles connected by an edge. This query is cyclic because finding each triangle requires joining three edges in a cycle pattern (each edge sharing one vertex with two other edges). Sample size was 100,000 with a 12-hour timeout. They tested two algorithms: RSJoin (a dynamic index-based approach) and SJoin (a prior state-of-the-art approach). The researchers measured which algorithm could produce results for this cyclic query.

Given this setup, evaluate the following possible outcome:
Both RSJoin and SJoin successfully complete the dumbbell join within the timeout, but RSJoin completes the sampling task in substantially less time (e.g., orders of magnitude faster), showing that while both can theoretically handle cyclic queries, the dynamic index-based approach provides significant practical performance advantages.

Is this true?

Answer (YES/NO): NO